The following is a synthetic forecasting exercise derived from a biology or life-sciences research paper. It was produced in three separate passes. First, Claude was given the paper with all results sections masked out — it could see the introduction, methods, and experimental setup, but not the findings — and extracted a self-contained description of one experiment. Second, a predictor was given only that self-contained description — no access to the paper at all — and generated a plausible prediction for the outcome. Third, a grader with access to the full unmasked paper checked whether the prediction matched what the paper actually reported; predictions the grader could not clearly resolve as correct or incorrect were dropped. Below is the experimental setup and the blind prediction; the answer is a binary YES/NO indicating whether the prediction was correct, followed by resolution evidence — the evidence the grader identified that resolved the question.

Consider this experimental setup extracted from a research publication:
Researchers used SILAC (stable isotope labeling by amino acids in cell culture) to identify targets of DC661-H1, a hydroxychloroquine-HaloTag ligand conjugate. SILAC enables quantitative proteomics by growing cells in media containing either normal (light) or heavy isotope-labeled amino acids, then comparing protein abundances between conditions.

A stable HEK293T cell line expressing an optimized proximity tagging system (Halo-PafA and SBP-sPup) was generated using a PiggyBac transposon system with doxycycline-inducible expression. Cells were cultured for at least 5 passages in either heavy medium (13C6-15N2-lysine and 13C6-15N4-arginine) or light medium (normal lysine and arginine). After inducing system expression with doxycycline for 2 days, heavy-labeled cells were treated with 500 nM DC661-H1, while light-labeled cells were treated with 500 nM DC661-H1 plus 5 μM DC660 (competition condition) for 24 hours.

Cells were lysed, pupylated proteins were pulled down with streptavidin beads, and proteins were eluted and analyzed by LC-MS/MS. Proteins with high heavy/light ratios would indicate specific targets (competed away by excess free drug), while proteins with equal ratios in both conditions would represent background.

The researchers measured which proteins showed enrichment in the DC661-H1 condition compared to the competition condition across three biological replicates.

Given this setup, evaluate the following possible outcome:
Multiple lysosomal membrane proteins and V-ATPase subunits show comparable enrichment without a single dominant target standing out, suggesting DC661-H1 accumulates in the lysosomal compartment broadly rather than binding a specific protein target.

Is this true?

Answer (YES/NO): NO